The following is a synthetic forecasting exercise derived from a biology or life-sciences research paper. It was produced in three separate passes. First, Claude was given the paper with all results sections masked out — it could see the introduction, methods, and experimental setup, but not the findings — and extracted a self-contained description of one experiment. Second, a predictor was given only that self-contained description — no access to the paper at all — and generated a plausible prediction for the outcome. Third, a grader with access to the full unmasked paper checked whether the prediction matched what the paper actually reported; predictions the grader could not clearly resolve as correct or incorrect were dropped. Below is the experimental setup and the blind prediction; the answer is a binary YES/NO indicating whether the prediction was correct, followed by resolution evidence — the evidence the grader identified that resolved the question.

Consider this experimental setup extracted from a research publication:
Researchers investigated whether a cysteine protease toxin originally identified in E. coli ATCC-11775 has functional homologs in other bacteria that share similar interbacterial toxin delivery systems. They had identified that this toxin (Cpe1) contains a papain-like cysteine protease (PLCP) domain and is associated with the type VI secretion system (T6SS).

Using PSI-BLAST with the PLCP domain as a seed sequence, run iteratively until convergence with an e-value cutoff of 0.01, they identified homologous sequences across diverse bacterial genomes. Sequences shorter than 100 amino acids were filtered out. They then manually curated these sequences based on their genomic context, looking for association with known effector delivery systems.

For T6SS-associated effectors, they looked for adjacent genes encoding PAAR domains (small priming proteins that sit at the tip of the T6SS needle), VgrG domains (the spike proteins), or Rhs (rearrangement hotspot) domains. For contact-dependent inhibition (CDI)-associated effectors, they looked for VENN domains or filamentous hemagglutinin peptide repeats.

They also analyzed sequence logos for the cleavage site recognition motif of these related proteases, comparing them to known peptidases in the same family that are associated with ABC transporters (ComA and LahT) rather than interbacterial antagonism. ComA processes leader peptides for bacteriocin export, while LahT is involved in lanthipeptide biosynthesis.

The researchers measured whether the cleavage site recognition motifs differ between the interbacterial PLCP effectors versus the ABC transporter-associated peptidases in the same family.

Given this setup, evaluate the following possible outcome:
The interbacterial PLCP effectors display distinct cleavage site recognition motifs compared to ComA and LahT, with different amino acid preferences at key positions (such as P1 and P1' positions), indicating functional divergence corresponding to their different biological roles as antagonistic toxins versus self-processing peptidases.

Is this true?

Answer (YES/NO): NO